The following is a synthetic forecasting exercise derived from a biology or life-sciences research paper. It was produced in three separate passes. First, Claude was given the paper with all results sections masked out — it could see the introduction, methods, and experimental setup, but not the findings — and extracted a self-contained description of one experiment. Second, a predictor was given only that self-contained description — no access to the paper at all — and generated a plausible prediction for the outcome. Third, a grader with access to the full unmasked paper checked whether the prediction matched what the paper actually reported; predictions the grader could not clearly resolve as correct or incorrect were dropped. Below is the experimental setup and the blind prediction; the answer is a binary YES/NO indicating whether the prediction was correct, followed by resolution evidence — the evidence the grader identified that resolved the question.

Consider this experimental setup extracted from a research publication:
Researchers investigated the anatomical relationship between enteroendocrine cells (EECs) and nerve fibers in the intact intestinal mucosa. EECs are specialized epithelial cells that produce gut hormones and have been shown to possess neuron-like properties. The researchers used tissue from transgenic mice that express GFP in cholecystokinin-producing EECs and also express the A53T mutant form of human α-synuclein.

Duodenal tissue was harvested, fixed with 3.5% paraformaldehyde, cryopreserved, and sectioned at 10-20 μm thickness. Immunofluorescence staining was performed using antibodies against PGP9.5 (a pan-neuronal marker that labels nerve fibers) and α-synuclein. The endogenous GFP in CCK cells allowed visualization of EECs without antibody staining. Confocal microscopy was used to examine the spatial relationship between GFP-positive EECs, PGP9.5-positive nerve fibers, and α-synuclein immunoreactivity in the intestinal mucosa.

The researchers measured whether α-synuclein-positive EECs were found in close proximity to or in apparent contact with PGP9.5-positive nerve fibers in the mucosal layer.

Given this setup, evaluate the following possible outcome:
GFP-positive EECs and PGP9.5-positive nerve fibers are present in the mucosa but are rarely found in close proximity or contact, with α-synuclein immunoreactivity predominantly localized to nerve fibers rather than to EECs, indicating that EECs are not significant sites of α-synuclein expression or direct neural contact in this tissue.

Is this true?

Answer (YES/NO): NO